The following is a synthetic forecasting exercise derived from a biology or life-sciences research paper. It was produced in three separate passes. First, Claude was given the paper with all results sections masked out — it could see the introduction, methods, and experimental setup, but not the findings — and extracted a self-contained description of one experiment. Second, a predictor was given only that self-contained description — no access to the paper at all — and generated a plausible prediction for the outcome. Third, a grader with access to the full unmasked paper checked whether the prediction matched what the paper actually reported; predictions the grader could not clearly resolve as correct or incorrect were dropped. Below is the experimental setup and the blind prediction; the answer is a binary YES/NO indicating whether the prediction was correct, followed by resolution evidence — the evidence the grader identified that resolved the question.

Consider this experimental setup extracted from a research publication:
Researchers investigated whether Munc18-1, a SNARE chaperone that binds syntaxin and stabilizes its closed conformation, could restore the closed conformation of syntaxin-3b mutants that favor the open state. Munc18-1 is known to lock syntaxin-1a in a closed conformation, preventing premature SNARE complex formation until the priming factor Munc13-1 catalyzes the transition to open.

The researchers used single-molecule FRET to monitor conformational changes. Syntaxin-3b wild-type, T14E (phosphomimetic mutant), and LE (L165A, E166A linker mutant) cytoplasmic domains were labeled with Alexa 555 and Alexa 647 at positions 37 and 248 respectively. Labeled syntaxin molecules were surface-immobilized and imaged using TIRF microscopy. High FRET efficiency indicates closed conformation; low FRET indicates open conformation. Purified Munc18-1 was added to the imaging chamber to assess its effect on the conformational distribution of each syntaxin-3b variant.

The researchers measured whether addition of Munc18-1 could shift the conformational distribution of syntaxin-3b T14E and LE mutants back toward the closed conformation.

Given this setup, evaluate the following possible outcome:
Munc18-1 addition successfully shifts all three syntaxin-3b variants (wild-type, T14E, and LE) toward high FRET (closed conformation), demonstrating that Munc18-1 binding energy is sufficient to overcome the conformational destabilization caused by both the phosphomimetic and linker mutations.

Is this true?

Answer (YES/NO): NO